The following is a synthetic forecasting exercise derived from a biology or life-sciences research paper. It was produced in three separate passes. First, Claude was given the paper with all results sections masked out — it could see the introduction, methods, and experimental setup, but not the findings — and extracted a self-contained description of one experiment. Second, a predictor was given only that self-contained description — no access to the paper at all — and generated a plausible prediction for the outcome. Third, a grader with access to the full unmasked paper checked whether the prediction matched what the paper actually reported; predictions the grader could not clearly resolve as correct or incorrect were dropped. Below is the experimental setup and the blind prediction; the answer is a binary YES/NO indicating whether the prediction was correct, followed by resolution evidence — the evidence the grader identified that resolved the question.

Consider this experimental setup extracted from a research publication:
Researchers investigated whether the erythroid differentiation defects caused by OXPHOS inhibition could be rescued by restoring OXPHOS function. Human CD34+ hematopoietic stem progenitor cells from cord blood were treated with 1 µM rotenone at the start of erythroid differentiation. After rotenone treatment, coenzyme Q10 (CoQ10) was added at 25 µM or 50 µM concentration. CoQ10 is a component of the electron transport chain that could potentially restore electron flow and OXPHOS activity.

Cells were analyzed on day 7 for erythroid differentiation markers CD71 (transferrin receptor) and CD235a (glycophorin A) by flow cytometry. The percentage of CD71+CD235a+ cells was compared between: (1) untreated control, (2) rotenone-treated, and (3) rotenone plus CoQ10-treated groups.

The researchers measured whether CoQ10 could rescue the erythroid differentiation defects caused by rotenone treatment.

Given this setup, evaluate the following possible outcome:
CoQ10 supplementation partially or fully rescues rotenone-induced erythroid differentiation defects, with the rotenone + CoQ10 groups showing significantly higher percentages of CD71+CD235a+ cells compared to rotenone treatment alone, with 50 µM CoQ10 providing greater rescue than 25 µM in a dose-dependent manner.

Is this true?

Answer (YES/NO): NO